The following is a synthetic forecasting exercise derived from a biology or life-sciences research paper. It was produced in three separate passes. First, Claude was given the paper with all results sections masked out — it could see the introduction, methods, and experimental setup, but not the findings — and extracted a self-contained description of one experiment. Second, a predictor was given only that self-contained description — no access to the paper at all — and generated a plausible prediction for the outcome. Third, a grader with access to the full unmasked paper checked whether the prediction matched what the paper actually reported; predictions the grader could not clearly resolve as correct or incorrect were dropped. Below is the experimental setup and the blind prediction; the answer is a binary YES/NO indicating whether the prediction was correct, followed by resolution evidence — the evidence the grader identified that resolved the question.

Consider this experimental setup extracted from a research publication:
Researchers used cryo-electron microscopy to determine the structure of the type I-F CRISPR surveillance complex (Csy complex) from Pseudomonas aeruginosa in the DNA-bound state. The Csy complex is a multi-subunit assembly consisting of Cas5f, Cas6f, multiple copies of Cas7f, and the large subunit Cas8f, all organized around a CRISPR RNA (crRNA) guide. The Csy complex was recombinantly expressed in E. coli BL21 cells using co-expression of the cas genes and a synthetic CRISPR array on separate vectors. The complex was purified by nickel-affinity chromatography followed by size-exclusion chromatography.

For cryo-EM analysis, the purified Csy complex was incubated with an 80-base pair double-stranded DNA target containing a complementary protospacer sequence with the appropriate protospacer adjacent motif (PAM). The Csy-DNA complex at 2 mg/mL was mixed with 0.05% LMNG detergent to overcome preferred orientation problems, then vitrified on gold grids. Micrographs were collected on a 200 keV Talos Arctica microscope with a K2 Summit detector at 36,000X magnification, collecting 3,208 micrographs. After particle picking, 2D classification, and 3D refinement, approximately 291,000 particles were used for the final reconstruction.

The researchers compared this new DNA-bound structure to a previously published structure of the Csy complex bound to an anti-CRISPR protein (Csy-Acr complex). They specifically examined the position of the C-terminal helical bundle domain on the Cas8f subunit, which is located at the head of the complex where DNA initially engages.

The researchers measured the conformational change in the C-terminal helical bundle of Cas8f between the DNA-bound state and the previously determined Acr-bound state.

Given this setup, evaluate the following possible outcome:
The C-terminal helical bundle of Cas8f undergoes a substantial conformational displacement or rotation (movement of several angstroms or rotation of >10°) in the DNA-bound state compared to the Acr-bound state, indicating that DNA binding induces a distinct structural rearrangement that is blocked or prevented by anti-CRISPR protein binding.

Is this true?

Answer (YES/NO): YES